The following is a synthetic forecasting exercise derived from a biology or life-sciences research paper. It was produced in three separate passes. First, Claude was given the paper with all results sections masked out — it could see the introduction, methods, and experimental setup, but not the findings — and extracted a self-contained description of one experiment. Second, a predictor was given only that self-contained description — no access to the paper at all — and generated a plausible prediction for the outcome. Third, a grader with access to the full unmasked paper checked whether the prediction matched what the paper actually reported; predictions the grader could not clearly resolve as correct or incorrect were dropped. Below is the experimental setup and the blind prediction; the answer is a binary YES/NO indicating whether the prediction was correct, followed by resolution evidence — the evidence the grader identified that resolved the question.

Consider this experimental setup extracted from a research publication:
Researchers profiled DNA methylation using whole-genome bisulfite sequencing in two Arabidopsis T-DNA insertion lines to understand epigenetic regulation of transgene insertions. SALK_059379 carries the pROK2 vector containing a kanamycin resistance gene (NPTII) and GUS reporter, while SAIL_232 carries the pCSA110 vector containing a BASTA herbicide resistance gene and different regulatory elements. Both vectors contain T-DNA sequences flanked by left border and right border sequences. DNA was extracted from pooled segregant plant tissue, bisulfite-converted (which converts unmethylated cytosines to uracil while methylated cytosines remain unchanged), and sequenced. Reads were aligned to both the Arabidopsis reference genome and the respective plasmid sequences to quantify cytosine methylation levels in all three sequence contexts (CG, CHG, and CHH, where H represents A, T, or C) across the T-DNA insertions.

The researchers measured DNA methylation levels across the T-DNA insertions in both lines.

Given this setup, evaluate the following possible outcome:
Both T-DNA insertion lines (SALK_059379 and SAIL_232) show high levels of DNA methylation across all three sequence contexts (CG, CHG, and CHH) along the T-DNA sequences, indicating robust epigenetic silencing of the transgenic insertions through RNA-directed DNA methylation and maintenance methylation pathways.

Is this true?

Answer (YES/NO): NO